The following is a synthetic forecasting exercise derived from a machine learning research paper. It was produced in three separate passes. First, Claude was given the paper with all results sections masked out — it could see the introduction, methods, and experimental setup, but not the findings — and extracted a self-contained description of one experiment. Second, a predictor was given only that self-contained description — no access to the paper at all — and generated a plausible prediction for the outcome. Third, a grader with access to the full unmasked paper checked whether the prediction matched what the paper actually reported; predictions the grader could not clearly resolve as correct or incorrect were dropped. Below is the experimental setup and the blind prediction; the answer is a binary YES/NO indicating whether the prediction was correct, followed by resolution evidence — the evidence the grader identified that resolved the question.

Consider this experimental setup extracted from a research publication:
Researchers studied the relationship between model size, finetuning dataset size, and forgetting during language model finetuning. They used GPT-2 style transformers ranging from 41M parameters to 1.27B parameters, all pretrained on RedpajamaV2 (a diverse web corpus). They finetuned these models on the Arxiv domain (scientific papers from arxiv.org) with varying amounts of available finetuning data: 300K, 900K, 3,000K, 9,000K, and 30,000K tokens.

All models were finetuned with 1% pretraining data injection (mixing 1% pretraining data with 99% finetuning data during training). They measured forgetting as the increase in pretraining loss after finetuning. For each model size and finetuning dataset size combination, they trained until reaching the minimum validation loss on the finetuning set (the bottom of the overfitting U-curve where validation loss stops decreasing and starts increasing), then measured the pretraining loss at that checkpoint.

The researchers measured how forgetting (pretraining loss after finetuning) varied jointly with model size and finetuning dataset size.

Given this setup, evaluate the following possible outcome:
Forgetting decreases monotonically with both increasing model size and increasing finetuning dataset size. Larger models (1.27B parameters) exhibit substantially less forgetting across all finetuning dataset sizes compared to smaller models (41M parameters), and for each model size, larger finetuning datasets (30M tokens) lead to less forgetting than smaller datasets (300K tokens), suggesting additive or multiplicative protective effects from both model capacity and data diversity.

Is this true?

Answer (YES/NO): NO